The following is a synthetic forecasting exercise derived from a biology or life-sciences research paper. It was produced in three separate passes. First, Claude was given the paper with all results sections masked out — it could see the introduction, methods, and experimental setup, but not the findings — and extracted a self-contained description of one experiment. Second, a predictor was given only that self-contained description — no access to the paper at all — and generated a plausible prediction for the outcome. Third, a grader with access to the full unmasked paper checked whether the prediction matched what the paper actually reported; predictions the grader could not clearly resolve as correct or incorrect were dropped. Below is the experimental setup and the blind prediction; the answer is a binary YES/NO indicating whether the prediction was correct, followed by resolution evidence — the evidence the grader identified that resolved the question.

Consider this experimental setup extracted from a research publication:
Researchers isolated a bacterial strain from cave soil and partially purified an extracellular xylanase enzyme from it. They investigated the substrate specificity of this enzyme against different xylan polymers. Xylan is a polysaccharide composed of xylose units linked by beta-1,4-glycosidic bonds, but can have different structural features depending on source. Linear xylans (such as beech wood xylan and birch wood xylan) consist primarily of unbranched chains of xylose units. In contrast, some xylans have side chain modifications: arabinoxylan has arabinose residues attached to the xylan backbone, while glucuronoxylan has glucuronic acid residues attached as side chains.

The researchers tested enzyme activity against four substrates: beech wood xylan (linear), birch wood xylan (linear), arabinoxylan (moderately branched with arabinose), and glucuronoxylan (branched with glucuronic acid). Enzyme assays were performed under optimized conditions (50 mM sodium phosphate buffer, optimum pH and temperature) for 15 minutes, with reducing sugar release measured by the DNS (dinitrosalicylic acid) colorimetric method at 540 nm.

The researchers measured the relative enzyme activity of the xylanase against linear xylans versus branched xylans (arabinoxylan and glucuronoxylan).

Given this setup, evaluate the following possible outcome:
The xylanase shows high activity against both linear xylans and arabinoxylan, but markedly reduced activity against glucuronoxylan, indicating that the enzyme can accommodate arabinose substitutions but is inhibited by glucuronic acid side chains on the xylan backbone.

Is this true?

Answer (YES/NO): NO